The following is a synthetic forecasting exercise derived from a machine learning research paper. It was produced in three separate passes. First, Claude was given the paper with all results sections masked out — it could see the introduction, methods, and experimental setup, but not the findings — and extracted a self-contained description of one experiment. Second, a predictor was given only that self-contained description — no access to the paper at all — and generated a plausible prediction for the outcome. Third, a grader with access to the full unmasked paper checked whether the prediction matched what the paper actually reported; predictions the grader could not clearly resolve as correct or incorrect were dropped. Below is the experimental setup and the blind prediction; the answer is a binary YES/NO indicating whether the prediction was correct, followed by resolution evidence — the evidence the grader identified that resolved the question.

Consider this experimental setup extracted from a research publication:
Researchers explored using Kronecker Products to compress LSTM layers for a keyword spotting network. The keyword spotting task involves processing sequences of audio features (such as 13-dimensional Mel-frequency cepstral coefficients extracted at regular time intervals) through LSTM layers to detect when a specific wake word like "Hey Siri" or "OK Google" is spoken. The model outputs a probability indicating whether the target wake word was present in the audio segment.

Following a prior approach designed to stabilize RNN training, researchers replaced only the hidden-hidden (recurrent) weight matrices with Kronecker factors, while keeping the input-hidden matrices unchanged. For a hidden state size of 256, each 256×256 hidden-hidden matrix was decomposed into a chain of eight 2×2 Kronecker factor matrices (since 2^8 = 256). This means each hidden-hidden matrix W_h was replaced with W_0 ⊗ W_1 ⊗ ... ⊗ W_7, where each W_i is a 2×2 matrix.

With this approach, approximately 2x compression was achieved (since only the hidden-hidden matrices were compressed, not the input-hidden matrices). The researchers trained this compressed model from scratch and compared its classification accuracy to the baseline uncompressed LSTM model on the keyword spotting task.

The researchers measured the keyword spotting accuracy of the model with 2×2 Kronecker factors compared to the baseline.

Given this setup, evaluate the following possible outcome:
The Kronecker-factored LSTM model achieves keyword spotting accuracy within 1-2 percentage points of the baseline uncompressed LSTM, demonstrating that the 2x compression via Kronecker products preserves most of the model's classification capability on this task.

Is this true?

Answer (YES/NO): NO